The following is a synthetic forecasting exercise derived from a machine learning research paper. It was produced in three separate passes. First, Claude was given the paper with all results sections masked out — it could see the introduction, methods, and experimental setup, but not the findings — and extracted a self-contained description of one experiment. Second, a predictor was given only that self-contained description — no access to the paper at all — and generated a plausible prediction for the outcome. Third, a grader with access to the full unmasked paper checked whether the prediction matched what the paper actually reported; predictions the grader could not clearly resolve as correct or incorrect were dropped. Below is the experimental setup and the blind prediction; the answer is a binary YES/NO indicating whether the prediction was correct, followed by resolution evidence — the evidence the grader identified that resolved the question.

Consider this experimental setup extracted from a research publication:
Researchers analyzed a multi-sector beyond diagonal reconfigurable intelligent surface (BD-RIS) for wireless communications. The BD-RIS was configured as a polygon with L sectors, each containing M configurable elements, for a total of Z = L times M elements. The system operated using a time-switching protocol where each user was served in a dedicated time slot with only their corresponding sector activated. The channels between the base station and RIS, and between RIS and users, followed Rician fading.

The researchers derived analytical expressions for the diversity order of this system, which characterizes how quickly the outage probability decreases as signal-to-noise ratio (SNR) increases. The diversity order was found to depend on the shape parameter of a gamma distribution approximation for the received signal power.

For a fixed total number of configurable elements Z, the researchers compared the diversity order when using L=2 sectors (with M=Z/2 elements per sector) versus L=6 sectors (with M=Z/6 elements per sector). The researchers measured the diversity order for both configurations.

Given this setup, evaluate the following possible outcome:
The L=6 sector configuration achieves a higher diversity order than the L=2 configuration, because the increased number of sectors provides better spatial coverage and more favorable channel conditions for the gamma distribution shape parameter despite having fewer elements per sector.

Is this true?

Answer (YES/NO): NO